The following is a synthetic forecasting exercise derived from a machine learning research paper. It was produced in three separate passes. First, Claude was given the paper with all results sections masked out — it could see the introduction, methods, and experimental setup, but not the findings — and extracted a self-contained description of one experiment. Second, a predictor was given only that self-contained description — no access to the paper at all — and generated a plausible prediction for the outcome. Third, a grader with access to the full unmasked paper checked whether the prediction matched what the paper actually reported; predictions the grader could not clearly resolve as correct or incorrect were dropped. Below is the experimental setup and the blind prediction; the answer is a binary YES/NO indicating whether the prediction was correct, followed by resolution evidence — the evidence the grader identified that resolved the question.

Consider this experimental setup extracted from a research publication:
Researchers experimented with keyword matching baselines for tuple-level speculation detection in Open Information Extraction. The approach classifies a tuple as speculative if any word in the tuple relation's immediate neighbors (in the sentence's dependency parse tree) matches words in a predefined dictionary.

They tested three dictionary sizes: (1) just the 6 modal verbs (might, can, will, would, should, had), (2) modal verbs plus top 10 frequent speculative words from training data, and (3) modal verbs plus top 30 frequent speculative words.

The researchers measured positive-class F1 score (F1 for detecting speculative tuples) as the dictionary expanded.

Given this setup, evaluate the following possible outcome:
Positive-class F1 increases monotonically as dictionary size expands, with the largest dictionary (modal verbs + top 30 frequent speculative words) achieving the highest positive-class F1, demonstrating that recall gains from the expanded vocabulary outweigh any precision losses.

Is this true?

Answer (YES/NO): NO